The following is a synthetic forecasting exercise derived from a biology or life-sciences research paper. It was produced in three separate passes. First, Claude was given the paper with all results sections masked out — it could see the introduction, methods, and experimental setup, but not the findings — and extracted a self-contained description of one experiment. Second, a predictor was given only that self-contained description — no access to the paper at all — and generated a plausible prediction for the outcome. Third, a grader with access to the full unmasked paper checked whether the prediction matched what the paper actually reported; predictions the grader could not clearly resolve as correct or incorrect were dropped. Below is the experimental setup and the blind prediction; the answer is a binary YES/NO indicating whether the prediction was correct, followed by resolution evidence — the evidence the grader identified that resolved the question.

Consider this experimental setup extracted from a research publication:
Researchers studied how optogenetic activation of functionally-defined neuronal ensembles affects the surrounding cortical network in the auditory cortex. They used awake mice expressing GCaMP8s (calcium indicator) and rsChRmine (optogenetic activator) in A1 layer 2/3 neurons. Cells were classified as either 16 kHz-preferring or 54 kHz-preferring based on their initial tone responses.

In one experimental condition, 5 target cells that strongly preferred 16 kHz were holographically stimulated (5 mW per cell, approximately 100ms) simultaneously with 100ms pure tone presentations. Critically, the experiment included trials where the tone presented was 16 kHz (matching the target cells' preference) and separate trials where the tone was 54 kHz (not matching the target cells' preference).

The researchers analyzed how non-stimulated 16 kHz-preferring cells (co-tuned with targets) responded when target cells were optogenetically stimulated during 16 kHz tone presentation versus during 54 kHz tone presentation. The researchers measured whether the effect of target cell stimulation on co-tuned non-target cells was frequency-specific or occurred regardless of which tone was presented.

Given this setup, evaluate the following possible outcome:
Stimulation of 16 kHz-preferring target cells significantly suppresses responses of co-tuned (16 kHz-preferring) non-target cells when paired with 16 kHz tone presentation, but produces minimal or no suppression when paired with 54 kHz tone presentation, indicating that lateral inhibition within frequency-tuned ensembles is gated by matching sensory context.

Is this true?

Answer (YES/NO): YES